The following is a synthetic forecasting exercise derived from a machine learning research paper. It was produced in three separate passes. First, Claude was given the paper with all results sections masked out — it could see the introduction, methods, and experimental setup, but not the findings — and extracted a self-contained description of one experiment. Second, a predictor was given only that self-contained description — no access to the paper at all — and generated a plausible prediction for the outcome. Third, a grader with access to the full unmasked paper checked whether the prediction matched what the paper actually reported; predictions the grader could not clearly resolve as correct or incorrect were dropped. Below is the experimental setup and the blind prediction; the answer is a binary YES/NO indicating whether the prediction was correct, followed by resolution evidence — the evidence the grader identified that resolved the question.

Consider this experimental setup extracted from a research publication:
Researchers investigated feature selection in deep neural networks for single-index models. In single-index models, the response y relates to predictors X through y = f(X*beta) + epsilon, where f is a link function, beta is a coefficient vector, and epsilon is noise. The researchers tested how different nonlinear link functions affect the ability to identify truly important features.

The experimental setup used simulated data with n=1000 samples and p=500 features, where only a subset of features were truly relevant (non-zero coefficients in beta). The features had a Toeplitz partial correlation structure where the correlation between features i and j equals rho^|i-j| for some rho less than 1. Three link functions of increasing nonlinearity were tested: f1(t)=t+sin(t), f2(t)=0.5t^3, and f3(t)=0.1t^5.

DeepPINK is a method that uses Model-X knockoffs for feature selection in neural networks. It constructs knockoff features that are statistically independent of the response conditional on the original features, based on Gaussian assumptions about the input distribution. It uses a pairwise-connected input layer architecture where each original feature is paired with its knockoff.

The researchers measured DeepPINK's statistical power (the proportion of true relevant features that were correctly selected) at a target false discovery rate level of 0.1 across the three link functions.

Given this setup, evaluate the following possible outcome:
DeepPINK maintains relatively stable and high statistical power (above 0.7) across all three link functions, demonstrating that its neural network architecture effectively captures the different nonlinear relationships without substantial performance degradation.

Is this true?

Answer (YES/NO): NO